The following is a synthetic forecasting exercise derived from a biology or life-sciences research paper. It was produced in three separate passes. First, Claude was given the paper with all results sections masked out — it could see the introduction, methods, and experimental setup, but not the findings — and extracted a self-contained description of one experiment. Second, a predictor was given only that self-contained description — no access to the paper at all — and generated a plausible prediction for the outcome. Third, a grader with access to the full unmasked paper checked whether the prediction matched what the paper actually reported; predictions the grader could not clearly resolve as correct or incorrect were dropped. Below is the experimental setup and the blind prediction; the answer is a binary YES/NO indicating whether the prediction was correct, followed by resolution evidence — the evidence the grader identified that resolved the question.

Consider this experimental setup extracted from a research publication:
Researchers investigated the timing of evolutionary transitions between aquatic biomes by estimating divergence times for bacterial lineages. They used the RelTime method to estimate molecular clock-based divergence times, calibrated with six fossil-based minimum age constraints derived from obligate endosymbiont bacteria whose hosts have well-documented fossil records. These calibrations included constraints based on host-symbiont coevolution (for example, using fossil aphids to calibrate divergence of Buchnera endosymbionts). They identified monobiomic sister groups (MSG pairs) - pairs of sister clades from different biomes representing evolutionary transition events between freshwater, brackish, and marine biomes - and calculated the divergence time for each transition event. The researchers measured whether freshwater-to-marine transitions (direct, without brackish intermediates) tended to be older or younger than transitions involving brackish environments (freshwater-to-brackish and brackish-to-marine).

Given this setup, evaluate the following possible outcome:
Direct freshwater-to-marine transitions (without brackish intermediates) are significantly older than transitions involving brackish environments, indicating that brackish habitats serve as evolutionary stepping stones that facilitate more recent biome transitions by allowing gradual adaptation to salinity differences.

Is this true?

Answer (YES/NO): NO